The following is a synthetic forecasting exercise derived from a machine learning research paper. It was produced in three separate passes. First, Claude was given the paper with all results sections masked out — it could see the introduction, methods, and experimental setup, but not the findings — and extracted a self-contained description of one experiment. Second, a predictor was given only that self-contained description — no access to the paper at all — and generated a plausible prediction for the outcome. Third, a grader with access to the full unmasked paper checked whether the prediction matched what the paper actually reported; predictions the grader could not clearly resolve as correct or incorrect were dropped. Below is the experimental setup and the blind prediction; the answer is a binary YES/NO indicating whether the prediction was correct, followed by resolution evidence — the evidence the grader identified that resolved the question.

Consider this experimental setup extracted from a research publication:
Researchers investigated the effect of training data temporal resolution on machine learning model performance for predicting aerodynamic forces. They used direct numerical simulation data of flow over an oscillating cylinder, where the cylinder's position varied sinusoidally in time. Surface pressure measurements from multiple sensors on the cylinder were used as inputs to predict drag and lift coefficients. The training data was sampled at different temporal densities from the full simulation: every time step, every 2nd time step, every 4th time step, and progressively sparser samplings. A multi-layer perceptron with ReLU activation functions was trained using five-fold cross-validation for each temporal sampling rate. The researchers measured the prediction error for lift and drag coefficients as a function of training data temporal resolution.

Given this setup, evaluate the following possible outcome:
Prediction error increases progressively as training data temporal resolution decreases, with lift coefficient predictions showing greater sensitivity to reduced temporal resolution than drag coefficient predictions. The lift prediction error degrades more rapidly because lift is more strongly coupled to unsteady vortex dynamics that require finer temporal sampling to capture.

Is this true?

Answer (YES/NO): NO